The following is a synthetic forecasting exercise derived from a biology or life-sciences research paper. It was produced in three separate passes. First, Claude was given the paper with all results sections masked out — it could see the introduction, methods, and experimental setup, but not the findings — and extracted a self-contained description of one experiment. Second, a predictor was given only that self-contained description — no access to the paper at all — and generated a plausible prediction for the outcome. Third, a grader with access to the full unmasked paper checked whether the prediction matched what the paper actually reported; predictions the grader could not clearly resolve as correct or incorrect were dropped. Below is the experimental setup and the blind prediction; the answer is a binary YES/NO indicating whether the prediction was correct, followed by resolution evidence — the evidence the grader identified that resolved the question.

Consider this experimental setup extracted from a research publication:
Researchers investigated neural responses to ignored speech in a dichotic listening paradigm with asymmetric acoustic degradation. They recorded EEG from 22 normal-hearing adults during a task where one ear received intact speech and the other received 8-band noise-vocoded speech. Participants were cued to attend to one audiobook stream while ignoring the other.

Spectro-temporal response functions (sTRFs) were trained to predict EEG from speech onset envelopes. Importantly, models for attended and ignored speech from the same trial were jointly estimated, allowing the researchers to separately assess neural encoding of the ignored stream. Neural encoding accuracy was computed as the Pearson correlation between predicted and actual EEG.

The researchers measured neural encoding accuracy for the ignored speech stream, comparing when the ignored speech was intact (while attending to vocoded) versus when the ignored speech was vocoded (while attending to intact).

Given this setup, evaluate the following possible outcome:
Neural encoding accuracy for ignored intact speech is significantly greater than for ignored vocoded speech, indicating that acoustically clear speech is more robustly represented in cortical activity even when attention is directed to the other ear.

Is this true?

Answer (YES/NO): NO